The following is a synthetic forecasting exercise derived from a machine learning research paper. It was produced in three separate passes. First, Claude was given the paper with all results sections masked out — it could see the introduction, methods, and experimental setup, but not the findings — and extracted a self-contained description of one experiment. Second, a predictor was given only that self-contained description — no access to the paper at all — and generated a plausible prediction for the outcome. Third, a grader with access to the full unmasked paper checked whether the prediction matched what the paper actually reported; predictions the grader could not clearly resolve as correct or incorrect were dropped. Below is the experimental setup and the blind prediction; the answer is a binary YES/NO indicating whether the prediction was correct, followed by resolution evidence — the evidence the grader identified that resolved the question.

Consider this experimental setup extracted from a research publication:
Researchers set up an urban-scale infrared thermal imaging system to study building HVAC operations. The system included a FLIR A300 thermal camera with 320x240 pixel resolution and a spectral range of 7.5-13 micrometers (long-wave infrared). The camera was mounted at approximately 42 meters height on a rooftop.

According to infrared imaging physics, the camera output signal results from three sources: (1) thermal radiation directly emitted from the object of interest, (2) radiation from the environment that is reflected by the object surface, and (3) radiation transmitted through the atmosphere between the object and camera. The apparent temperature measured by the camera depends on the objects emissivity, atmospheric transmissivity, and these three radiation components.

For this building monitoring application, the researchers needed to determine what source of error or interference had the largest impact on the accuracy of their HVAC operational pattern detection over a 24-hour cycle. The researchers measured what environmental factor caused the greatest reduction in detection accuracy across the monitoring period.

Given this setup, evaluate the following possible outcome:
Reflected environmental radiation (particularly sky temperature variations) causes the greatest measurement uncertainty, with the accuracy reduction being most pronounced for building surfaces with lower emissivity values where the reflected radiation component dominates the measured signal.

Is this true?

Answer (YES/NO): NO